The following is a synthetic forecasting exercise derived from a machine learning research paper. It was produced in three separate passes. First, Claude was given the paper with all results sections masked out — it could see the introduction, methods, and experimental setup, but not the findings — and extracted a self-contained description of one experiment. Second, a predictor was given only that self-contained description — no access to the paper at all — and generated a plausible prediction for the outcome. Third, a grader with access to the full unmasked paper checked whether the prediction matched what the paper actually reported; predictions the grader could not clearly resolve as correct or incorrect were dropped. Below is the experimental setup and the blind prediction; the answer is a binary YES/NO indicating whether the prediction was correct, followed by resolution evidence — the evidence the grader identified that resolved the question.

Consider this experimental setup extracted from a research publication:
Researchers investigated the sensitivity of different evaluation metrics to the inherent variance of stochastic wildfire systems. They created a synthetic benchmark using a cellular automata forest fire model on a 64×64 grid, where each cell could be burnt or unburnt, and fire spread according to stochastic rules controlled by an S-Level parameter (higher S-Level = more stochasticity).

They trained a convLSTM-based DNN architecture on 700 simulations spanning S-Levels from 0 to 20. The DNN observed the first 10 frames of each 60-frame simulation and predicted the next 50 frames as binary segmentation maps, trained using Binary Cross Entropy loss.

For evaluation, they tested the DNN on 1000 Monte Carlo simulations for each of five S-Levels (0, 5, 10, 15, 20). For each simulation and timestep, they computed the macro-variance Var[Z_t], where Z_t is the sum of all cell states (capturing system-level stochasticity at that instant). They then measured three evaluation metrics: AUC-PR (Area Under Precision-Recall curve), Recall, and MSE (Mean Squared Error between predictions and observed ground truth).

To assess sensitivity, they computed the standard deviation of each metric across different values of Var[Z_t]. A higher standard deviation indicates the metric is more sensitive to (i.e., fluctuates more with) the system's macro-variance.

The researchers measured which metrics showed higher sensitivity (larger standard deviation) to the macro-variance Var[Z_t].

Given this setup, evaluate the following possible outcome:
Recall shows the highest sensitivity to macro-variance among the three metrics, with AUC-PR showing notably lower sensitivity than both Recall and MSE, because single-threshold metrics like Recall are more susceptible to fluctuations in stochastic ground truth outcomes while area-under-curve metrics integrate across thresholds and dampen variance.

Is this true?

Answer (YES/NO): NO